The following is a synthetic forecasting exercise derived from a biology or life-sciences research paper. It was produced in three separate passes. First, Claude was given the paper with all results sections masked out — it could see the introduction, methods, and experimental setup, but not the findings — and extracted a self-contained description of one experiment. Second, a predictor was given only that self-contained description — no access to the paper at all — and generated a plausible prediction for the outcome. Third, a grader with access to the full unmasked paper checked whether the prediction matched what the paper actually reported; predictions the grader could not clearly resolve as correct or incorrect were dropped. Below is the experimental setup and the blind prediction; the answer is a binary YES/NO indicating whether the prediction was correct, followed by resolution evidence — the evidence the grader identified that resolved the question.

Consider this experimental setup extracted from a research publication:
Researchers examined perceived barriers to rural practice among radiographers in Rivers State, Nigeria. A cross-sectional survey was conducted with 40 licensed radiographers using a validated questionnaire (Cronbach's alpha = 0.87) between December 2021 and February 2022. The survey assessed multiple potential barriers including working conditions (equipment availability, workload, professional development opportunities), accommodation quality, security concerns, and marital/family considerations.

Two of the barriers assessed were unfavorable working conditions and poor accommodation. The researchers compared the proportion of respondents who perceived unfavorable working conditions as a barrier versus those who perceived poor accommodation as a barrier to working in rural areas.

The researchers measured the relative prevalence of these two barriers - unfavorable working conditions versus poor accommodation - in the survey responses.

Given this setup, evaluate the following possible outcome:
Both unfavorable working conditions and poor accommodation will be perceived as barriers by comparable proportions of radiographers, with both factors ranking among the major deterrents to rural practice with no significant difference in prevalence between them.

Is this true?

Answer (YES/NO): YES